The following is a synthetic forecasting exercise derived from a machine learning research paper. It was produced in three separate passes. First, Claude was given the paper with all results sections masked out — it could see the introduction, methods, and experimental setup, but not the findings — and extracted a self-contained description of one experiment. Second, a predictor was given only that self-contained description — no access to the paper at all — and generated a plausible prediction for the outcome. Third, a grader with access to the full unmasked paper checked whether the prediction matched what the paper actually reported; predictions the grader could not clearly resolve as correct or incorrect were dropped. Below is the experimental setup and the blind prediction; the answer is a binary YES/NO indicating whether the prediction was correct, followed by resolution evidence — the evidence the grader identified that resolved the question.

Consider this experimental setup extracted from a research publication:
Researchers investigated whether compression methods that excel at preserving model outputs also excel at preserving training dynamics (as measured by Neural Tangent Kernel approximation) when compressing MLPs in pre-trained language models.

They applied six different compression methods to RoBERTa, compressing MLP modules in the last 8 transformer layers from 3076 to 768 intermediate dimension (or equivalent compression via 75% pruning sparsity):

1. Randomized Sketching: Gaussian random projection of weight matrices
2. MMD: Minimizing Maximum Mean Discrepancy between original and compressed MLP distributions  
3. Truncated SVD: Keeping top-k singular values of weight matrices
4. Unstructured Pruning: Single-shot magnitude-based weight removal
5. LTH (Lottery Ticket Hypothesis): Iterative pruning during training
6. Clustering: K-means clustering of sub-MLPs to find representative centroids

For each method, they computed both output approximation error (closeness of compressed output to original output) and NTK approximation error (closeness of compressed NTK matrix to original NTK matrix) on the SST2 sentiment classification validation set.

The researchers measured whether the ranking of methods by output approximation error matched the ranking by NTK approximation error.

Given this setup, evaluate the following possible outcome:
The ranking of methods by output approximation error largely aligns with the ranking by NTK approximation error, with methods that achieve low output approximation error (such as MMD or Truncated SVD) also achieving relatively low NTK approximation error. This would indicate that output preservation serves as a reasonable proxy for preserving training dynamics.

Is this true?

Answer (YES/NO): NO